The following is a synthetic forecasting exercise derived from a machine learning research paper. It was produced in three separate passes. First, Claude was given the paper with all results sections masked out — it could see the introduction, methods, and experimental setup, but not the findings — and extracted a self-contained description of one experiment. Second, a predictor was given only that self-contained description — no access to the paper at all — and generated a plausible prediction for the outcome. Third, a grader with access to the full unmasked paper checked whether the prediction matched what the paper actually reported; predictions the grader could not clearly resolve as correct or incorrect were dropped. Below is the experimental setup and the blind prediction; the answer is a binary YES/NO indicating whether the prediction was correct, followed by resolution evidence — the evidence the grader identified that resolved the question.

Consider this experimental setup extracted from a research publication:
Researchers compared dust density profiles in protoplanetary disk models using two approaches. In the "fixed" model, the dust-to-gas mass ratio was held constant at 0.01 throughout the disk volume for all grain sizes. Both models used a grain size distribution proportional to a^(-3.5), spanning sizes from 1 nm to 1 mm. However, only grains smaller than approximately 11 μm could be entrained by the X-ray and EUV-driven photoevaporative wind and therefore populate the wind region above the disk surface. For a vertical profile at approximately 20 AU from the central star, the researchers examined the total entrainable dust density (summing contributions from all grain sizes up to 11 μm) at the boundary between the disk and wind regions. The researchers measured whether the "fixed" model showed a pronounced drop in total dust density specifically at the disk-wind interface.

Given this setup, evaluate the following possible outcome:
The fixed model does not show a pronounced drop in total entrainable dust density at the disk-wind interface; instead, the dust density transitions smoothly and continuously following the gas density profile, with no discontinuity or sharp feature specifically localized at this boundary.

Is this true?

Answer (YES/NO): NO